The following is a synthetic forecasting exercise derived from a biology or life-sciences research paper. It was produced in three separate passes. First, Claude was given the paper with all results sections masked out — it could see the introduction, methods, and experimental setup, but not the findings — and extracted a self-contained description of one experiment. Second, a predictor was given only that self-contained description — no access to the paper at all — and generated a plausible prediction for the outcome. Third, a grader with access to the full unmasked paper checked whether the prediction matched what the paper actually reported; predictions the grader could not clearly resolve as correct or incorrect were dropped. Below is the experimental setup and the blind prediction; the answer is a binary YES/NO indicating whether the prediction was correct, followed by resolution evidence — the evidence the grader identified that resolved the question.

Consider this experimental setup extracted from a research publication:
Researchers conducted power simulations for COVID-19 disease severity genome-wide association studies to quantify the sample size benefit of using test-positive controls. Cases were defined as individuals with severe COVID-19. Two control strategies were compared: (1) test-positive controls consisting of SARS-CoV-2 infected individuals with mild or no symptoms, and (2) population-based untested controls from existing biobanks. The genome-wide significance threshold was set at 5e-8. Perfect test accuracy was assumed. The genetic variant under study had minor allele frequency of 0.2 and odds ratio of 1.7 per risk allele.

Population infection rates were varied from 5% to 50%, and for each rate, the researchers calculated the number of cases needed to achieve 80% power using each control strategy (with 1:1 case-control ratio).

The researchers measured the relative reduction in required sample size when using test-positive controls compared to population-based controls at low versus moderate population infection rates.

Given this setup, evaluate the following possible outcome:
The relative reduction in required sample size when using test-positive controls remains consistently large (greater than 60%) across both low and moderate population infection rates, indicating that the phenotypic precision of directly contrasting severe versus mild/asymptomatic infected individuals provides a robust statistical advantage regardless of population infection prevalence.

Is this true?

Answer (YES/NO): NO